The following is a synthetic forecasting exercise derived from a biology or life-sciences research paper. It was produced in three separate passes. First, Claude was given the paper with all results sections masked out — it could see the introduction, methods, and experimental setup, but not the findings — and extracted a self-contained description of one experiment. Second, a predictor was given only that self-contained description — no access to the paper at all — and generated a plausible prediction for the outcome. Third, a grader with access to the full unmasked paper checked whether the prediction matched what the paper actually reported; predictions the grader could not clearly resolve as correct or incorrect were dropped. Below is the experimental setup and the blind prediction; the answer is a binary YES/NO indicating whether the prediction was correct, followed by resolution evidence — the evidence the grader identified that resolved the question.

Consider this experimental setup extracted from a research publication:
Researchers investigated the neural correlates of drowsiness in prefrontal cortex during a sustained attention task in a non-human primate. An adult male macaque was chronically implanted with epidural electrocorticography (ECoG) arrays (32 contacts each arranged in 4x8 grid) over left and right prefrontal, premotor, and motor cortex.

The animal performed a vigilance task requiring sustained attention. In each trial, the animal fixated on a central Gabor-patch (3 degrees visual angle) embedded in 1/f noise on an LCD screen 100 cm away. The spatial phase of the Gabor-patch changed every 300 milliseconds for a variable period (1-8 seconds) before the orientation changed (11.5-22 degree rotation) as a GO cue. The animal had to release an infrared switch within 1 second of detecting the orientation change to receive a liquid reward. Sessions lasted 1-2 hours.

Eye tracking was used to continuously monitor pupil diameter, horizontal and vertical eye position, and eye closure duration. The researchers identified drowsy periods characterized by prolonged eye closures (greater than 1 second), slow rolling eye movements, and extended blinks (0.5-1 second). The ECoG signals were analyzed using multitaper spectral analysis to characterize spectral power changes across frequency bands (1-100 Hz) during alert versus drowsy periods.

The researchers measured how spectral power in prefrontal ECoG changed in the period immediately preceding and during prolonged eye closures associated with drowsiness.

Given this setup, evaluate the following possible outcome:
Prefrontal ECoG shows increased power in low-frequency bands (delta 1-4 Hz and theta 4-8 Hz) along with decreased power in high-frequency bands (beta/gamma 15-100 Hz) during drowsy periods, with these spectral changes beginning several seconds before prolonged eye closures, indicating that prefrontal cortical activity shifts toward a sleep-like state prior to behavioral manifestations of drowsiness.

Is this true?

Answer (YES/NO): NO